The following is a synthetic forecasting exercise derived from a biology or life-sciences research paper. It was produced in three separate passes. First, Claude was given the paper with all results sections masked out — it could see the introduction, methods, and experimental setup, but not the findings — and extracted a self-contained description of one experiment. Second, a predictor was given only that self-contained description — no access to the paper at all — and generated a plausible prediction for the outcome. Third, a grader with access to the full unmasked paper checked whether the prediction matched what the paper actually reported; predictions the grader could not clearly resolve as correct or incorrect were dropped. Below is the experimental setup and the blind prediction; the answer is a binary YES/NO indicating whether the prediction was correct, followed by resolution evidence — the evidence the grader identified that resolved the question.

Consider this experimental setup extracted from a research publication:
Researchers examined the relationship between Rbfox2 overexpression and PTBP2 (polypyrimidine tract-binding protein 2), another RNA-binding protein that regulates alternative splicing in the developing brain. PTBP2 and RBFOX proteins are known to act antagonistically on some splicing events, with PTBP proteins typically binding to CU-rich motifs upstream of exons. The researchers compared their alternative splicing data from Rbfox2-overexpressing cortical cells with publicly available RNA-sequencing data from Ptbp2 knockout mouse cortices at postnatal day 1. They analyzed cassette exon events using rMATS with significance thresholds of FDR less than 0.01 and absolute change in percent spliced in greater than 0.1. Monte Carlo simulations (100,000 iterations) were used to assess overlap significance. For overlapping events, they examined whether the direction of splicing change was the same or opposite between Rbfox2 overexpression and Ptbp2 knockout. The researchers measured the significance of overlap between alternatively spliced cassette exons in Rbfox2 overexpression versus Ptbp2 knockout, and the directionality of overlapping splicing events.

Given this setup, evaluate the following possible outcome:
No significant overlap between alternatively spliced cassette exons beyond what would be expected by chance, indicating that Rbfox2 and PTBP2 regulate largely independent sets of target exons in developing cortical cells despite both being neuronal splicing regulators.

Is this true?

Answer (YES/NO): NO